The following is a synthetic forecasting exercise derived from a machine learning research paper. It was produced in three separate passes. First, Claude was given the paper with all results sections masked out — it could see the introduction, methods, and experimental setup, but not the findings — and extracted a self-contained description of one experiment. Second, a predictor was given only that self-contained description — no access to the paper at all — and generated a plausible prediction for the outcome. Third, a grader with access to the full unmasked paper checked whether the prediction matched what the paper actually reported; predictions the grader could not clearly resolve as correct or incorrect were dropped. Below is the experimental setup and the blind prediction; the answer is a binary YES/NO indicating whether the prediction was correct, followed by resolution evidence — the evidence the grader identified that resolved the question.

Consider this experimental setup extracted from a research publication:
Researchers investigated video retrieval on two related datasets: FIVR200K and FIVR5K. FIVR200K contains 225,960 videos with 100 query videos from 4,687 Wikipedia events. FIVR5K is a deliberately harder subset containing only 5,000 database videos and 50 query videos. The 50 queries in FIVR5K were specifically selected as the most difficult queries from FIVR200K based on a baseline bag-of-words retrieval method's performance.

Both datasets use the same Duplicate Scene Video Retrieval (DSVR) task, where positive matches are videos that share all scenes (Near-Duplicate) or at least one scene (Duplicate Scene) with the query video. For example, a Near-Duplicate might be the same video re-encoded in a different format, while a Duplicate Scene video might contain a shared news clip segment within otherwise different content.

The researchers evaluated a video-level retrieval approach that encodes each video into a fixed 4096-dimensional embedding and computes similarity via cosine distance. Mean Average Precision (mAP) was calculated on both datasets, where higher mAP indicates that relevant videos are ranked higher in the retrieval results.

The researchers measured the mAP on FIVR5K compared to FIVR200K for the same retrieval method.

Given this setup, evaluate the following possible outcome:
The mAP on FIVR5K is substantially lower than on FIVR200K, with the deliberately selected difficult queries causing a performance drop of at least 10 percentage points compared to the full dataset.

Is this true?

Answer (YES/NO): NO